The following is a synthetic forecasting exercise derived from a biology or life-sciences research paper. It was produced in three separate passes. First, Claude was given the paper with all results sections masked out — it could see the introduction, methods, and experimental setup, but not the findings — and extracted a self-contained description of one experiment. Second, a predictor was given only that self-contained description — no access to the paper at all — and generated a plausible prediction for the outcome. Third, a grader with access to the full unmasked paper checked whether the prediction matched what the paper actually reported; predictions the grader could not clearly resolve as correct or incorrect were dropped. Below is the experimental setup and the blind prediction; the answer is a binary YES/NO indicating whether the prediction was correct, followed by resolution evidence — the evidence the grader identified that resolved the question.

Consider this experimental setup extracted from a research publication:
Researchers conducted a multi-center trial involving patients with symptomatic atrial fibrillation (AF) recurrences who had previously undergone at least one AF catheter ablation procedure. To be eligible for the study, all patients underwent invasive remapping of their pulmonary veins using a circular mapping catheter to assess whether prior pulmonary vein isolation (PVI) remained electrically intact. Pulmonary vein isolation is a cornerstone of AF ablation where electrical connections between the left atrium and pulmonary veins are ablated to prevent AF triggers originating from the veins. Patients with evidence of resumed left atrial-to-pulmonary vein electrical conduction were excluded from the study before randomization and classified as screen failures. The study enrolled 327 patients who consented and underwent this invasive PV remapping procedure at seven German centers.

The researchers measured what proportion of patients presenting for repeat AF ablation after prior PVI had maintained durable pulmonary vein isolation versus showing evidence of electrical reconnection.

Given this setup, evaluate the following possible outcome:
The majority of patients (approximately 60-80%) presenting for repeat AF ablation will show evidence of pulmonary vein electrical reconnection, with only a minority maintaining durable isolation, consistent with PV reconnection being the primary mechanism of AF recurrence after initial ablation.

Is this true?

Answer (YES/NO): NO